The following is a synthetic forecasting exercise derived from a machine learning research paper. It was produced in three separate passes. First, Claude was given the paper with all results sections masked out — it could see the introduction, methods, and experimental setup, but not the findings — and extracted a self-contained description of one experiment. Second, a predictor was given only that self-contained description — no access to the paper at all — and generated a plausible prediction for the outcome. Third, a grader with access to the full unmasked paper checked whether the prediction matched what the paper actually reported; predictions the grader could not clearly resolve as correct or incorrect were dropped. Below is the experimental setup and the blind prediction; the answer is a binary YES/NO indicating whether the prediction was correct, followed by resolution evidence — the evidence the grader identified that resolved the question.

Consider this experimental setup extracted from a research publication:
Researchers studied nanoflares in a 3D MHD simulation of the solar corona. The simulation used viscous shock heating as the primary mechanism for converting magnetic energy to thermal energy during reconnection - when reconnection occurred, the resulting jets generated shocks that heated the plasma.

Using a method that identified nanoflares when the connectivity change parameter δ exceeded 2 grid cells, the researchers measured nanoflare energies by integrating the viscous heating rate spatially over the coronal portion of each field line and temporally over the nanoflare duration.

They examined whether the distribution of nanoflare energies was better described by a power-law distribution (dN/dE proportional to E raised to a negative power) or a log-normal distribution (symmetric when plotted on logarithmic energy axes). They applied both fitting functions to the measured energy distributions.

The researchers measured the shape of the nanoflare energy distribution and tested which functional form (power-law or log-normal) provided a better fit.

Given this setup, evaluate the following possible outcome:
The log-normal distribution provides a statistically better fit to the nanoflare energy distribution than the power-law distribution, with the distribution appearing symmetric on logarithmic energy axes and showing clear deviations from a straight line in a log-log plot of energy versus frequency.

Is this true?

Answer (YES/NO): YES